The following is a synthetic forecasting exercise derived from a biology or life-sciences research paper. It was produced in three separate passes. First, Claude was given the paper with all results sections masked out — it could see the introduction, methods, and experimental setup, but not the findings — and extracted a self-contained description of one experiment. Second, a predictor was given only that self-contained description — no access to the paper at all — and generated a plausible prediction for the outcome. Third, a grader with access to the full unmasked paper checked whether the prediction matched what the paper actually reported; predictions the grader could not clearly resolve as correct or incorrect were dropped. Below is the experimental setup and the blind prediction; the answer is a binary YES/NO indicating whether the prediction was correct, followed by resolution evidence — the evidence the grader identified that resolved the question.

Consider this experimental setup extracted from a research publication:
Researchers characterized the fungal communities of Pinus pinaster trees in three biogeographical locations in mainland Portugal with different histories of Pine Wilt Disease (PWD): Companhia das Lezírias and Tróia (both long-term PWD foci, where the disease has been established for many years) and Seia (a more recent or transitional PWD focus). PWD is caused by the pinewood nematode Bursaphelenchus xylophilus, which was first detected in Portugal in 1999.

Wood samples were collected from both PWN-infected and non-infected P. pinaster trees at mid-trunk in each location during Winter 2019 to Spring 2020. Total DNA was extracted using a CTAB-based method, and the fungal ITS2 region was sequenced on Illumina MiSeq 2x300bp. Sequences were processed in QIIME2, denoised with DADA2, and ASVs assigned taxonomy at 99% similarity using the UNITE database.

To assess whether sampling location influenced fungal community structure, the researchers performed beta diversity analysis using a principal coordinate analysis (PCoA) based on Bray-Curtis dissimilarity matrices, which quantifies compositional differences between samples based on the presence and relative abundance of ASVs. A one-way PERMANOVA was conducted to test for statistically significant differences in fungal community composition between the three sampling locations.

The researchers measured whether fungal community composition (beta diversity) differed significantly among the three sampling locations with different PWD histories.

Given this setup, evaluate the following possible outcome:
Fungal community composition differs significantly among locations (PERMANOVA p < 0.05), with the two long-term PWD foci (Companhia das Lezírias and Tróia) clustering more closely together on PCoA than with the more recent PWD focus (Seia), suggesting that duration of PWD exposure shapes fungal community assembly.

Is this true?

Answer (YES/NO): NO